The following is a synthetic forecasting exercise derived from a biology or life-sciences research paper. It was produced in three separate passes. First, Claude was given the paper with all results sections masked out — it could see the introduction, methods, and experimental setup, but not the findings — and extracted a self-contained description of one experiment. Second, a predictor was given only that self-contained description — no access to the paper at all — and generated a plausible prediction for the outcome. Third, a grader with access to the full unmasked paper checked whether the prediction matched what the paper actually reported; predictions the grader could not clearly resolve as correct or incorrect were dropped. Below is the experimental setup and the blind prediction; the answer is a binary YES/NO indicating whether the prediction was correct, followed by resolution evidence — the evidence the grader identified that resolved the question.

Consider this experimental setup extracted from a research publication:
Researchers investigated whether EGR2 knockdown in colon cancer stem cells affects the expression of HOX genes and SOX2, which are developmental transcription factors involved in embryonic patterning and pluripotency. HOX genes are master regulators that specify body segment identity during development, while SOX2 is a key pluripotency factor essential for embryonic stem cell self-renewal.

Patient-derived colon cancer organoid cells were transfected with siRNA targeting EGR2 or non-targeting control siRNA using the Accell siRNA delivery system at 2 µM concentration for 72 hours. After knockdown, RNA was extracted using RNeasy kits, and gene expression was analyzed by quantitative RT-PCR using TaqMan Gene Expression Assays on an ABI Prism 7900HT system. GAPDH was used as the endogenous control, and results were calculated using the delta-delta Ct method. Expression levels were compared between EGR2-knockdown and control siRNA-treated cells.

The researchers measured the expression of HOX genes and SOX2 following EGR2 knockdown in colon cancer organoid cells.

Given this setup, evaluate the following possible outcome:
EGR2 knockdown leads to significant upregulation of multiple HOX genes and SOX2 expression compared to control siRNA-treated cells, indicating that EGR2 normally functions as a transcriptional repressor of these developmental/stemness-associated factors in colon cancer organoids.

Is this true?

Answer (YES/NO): NO